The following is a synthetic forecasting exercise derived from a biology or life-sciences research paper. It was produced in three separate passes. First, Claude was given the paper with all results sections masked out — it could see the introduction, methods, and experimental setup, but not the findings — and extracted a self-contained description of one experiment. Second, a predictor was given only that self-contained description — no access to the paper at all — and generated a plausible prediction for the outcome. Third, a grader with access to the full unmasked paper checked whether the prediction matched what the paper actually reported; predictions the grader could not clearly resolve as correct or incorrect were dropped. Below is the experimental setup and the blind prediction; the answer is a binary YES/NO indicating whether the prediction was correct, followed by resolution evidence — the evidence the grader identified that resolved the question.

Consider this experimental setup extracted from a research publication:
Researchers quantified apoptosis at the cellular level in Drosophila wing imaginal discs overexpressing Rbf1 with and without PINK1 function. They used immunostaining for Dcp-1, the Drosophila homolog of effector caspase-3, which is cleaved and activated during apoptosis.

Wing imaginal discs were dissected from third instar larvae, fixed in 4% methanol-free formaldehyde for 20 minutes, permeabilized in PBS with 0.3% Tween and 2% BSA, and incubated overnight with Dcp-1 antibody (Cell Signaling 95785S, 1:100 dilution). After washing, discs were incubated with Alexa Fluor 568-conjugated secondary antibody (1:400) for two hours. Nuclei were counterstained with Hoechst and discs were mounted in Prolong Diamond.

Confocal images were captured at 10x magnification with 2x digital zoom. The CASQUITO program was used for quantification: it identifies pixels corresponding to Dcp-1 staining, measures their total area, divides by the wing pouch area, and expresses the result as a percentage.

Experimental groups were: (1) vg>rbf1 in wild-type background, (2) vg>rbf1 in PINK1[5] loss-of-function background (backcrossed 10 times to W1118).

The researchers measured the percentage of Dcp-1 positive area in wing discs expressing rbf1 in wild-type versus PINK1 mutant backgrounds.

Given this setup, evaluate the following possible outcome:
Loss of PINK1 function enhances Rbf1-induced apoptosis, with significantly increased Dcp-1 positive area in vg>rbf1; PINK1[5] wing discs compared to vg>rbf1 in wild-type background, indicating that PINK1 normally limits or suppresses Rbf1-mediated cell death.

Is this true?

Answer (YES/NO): NO